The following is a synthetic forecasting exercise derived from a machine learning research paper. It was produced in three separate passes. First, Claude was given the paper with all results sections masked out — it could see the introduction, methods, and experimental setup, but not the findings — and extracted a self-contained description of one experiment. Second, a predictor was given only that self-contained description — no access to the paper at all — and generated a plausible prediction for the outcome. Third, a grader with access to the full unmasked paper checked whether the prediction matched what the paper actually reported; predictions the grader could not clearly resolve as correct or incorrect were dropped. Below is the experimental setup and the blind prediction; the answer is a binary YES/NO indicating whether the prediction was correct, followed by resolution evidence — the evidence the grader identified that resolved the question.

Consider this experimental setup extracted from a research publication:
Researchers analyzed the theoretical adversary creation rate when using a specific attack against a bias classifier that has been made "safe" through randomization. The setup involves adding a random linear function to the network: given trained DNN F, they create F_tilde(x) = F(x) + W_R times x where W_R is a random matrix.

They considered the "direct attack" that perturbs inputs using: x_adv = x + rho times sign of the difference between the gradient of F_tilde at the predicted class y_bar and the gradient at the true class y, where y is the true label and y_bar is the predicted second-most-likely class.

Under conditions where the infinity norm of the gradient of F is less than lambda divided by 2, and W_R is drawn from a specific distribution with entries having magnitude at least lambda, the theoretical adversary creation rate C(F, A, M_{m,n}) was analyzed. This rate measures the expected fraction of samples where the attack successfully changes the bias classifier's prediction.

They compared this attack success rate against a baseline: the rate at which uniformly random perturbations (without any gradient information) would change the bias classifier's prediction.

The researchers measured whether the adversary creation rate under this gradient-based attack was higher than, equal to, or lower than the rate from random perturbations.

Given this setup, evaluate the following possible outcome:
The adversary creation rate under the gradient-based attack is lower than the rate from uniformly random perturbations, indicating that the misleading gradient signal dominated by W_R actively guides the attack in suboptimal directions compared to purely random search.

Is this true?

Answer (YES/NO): NO